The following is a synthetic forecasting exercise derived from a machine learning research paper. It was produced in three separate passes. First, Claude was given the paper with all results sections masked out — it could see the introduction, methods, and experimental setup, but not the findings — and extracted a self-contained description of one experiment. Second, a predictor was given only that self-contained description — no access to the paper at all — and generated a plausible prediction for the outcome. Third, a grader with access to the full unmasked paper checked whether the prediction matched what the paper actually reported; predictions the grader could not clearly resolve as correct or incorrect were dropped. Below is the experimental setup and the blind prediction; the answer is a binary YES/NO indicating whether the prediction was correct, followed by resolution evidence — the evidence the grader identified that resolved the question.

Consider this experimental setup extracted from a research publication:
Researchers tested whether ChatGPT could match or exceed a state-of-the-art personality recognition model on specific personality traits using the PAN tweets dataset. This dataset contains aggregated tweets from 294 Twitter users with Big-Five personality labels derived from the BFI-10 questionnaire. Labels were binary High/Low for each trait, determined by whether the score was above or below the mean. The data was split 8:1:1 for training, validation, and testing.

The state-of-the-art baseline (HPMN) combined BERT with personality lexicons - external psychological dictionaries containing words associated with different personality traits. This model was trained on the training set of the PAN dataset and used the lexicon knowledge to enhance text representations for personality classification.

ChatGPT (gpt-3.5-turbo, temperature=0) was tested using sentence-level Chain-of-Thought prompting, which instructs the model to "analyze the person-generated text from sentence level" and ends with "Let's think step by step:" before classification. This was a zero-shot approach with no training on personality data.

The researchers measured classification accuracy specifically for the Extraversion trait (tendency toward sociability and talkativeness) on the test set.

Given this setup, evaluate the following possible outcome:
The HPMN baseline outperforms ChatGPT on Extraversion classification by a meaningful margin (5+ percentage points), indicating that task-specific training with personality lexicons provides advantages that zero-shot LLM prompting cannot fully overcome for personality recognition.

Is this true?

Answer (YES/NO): NO